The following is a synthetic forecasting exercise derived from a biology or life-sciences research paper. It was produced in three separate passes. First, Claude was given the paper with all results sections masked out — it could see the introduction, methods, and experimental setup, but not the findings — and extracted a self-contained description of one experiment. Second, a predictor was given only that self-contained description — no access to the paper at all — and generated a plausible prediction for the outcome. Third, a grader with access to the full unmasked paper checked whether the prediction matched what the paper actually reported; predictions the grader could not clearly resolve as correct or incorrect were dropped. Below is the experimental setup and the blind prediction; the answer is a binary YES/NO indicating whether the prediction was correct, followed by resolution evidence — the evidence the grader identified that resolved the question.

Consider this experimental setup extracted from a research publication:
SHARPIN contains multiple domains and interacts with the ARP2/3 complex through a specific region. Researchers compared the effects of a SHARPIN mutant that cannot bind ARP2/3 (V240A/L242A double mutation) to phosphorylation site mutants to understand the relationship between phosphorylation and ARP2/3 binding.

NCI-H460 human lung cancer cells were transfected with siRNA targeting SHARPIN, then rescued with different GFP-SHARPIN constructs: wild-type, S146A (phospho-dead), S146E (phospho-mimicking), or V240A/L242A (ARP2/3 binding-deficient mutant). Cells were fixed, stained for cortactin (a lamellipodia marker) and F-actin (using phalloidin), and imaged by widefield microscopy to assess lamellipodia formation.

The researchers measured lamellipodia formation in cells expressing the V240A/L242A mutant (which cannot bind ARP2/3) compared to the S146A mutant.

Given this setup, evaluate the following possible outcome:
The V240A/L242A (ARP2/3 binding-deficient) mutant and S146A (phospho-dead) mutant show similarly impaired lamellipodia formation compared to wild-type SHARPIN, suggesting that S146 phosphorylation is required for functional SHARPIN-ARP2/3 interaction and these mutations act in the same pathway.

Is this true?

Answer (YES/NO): YES